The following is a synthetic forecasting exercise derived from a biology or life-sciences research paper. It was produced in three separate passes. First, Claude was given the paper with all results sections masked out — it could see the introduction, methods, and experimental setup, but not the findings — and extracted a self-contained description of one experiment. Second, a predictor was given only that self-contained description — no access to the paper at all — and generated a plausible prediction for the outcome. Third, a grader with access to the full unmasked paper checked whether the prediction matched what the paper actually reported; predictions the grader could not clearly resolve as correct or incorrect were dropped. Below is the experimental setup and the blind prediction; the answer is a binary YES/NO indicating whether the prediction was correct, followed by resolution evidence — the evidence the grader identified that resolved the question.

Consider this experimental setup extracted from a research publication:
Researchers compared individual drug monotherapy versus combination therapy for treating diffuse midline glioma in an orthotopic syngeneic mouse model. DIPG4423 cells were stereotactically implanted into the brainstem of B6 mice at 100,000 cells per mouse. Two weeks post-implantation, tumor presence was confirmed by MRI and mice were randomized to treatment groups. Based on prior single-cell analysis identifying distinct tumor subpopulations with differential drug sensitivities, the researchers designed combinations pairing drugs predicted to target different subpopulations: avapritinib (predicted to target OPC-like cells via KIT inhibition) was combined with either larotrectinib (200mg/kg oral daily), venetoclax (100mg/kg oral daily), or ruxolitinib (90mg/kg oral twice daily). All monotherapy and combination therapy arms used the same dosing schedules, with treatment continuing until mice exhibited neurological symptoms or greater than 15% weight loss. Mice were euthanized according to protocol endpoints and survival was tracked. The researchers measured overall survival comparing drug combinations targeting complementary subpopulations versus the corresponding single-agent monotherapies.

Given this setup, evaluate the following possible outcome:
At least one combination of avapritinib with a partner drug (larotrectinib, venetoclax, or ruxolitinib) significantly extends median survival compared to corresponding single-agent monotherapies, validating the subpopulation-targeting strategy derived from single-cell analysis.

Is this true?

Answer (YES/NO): YES